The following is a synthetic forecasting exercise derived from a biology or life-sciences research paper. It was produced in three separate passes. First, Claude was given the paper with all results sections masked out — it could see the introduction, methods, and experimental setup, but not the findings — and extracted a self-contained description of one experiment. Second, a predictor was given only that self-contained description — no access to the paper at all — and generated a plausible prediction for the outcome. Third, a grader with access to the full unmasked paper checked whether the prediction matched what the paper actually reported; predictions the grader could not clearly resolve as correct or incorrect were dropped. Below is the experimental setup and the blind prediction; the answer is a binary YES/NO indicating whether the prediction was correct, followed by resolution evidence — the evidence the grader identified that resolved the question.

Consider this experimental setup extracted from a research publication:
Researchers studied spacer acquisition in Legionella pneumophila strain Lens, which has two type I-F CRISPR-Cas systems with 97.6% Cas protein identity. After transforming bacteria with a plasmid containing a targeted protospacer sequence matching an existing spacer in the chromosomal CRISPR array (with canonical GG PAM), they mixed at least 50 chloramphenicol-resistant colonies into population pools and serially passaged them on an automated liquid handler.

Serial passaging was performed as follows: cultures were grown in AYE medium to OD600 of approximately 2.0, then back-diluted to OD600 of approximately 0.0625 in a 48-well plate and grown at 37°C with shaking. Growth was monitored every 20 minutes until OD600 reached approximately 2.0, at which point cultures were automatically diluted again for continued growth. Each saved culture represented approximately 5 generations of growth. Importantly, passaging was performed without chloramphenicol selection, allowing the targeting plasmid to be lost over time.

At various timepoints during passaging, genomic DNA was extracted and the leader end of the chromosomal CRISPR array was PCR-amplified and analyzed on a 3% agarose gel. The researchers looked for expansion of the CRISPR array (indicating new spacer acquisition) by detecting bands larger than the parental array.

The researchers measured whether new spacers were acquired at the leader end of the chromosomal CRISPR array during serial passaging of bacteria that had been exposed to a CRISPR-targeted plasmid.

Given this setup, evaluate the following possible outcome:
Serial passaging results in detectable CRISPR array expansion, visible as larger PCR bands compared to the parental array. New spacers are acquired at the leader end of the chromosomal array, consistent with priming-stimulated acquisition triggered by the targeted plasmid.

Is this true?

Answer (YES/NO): YES